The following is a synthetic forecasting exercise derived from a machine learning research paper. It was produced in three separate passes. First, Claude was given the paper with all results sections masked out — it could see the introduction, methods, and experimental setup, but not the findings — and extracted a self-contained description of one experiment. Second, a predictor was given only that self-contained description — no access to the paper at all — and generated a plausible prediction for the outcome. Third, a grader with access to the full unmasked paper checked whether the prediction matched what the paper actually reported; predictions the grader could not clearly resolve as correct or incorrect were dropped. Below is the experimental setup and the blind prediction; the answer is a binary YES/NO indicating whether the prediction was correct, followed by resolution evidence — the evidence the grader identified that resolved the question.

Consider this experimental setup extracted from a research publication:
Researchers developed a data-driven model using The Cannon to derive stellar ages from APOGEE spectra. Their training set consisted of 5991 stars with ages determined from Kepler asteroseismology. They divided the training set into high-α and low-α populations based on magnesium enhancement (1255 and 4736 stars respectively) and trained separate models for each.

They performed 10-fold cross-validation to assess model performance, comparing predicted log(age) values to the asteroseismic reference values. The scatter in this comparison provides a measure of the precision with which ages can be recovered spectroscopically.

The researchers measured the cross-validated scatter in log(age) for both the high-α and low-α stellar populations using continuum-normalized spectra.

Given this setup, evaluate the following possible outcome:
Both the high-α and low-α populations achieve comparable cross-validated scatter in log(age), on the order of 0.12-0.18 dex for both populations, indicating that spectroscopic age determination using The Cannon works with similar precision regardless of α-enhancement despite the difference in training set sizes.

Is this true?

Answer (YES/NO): NO